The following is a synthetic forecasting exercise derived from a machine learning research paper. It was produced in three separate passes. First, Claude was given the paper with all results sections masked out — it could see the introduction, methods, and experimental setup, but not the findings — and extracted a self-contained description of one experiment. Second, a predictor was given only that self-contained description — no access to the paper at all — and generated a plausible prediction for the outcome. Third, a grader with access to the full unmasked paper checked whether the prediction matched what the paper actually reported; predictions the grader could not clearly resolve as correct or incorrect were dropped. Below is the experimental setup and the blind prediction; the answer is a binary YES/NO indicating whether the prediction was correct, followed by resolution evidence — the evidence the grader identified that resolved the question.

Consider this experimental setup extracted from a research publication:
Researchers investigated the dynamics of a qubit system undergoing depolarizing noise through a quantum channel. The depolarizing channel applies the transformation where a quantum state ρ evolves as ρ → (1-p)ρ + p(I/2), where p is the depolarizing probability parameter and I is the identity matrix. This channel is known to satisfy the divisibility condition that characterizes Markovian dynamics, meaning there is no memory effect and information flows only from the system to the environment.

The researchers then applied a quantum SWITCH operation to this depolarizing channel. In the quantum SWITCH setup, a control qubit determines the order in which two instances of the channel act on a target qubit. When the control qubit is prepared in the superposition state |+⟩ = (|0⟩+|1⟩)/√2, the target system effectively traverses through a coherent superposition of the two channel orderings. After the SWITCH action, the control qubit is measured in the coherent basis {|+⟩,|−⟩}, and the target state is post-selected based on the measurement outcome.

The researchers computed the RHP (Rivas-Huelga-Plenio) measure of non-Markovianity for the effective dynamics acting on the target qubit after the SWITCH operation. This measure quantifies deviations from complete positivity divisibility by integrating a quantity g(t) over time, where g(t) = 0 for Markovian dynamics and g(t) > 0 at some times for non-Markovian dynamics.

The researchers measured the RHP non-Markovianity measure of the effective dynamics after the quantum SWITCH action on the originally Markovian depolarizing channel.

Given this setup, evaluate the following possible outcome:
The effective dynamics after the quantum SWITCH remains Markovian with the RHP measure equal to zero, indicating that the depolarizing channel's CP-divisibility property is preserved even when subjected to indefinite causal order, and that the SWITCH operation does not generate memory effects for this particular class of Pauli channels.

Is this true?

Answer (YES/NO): NO